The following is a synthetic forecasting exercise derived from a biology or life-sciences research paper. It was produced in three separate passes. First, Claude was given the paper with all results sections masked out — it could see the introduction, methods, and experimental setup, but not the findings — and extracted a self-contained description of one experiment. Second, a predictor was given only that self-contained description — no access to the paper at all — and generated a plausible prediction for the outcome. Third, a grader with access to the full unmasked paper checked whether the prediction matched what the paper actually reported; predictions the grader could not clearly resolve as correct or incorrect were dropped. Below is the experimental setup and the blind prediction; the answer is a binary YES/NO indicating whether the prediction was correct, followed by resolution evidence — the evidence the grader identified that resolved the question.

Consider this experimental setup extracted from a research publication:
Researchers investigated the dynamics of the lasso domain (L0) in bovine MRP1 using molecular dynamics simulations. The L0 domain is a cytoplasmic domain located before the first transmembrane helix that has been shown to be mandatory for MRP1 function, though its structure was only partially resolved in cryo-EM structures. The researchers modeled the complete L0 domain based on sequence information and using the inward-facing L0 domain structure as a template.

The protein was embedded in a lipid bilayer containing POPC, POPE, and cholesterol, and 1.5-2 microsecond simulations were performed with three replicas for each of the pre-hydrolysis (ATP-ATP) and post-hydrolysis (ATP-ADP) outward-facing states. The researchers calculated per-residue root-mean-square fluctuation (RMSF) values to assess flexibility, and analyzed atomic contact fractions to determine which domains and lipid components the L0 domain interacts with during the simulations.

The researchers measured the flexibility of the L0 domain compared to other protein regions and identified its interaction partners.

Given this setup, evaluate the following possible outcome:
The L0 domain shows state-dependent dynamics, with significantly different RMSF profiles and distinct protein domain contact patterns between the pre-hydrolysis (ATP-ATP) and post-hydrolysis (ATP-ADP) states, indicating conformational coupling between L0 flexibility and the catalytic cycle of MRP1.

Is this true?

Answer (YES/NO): YES